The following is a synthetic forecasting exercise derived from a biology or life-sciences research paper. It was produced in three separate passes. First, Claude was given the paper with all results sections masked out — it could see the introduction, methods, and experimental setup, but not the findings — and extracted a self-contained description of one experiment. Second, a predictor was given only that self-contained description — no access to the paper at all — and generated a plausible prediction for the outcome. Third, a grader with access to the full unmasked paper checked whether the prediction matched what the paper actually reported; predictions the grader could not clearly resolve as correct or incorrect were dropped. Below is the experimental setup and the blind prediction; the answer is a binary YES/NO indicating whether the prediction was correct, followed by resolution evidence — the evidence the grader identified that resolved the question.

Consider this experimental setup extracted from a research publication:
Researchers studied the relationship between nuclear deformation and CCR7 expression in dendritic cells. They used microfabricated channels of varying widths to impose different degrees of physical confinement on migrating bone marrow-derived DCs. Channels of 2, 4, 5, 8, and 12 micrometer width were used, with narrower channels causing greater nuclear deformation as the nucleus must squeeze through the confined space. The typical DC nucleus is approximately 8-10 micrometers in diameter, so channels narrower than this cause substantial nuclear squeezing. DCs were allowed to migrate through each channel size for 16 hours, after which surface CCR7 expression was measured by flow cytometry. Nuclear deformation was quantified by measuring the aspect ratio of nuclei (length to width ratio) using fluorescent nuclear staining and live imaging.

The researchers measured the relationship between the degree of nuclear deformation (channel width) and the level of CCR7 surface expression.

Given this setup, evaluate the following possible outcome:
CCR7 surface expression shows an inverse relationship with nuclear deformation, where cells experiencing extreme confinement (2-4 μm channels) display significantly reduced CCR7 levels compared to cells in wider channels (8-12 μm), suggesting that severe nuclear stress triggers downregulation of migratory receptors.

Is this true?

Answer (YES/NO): NO